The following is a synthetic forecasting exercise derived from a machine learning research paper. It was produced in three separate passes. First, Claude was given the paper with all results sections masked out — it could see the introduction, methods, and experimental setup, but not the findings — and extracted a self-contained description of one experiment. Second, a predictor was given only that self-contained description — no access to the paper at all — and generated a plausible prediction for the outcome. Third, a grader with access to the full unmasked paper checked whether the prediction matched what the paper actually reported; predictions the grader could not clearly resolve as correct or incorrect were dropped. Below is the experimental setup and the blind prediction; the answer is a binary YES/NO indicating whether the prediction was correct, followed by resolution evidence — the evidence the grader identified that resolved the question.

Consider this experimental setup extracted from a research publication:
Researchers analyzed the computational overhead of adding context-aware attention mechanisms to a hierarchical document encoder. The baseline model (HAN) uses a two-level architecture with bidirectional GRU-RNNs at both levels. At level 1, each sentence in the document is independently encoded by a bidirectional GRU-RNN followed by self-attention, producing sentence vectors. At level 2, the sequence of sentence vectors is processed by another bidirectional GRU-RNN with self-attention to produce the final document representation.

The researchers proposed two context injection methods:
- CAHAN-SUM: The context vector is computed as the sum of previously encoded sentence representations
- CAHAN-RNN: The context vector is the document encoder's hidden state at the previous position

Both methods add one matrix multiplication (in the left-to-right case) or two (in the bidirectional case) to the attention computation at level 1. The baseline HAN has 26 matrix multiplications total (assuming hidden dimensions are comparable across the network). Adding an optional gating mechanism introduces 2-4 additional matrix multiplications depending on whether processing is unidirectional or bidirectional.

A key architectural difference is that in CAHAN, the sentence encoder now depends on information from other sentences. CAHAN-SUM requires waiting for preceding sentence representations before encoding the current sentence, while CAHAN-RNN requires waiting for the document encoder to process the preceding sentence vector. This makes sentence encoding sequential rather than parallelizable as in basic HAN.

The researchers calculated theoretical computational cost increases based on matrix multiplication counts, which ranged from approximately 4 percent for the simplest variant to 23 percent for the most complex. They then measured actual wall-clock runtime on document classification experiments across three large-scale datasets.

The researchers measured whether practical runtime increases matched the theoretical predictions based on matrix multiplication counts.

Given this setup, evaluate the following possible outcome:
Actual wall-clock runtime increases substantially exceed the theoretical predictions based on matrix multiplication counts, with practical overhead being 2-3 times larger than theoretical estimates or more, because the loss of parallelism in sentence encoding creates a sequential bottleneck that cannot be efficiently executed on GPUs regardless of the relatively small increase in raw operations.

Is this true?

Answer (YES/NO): NO